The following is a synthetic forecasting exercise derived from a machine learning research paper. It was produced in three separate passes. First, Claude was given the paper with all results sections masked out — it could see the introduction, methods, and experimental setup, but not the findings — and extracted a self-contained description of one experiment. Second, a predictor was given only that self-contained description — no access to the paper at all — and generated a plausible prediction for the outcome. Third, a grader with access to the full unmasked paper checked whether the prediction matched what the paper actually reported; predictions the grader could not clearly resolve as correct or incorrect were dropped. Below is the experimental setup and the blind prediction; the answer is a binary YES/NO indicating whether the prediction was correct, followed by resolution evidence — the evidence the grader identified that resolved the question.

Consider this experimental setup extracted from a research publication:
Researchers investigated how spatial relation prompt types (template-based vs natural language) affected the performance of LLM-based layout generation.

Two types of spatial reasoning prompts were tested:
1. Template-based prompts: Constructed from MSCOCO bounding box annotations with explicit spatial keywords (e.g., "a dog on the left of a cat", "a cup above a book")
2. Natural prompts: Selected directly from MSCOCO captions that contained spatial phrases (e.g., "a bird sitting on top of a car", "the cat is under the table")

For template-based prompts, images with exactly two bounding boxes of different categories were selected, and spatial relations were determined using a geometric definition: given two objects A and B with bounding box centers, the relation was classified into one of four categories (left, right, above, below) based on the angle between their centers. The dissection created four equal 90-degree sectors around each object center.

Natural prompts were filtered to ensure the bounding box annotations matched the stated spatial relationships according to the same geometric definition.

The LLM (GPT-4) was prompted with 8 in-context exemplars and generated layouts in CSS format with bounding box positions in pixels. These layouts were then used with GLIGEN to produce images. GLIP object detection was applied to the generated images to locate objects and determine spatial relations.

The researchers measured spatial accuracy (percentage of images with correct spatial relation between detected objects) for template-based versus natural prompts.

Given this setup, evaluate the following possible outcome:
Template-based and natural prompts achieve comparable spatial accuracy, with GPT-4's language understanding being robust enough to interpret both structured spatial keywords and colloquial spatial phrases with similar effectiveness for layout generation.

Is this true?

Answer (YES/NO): NO